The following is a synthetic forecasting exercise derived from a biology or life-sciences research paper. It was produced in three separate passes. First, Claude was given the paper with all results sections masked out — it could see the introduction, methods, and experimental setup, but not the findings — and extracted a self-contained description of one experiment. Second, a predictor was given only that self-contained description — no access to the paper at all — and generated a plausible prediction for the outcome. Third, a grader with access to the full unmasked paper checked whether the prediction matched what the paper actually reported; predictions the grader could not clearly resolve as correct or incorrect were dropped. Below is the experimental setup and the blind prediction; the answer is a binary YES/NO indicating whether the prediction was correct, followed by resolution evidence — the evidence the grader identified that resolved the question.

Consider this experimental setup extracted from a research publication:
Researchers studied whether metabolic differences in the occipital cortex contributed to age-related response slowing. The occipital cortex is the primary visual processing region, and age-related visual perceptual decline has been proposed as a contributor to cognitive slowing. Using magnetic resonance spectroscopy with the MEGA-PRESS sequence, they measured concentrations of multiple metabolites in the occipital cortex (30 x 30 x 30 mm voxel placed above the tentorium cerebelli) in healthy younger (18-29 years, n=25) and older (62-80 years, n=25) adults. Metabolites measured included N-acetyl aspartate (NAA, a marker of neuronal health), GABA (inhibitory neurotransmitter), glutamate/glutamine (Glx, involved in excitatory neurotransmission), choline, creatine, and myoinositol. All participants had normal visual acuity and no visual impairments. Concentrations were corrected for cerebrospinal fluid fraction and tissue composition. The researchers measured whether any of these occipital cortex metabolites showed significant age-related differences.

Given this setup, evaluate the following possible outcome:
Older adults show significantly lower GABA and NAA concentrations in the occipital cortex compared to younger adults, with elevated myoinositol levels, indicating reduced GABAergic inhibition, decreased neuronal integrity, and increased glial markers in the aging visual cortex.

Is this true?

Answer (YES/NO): NO